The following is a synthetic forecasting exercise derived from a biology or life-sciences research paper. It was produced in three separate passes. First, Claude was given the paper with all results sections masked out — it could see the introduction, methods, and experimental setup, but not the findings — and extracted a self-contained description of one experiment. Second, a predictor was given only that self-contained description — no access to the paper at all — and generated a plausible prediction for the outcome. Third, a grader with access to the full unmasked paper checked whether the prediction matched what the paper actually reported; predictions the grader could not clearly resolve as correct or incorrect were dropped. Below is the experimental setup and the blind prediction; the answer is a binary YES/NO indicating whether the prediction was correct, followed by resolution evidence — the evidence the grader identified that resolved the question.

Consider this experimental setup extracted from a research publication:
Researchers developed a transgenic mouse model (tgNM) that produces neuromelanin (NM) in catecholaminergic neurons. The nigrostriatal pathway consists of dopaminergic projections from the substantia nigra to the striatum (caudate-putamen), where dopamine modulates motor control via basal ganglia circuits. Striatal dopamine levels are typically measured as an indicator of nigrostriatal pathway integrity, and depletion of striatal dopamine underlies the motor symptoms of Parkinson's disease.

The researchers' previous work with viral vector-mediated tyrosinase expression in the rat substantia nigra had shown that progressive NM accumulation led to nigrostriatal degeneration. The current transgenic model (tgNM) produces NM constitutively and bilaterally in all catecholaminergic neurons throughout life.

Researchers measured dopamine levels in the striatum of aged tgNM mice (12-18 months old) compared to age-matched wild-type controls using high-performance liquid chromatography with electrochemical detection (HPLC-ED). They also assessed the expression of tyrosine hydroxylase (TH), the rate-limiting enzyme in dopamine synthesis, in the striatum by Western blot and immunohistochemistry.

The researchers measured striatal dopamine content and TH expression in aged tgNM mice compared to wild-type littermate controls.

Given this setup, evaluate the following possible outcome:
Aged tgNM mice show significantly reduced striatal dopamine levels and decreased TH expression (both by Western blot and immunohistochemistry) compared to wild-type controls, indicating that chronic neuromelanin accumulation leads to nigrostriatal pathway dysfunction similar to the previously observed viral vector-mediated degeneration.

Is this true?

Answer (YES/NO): NO